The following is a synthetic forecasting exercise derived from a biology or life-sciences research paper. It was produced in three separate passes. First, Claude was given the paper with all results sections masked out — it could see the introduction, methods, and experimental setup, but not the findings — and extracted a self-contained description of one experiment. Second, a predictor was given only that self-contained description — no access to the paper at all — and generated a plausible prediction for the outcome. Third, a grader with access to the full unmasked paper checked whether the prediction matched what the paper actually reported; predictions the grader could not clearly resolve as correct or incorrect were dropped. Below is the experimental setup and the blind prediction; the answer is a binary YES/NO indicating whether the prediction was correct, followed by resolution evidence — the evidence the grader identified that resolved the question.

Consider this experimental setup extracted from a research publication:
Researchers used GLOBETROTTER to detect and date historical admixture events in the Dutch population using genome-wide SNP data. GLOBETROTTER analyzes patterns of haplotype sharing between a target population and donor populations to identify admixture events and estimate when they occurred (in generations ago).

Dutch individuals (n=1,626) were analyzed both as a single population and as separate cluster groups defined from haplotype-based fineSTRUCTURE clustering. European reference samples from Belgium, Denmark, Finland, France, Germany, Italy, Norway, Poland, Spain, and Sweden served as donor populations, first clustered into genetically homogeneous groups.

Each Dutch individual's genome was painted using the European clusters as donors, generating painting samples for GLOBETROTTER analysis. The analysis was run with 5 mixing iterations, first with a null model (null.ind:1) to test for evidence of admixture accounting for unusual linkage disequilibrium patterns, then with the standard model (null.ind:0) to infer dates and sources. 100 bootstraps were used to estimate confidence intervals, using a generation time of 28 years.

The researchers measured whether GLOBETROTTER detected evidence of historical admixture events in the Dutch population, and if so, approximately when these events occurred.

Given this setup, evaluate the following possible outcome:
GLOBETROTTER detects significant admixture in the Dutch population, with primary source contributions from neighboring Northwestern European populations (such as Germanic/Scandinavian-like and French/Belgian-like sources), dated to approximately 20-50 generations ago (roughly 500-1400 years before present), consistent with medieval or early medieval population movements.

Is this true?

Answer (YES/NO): NO